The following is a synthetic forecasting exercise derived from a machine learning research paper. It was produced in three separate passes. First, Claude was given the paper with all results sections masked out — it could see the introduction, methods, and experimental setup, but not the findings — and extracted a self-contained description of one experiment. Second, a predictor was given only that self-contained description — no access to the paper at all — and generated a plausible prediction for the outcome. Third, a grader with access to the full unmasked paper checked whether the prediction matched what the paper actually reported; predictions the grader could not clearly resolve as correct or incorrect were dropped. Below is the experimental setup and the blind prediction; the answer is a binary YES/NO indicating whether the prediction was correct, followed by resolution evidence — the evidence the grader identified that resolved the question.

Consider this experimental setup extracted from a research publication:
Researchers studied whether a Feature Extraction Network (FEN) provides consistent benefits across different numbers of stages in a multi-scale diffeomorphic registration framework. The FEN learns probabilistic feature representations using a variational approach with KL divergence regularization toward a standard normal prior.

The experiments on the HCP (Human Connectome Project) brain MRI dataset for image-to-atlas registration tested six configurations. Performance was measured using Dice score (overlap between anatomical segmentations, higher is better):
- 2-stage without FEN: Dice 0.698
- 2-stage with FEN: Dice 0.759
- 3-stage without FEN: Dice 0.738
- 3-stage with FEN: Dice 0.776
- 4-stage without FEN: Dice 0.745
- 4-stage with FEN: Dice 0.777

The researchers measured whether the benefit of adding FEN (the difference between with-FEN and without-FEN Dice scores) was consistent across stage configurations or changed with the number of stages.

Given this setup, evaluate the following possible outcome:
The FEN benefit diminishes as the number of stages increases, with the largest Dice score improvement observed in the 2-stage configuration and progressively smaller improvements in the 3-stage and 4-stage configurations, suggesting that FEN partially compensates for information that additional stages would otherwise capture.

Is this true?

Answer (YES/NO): YES